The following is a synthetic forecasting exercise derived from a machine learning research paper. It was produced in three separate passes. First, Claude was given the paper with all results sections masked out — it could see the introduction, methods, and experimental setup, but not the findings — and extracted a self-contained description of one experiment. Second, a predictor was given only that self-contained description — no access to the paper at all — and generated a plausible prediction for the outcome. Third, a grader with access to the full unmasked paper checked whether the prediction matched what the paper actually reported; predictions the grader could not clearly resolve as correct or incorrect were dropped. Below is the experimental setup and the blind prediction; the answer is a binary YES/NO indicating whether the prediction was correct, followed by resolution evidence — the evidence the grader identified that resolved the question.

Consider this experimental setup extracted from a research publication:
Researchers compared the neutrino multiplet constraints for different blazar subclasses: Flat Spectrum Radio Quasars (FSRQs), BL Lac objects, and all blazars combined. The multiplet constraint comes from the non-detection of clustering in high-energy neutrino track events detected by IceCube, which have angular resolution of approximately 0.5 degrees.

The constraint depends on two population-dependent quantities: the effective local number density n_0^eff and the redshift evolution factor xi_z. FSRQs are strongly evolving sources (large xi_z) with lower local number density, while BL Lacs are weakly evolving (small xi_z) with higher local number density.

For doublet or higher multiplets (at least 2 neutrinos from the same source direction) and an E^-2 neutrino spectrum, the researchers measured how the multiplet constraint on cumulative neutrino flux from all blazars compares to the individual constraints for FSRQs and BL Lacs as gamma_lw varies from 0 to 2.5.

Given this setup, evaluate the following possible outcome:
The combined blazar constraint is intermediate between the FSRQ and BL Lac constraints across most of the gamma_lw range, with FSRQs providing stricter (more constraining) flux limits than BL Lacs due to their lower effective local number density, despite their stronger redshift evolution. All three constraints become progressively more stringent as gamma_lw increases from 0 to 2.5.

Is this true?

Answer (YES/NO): NO